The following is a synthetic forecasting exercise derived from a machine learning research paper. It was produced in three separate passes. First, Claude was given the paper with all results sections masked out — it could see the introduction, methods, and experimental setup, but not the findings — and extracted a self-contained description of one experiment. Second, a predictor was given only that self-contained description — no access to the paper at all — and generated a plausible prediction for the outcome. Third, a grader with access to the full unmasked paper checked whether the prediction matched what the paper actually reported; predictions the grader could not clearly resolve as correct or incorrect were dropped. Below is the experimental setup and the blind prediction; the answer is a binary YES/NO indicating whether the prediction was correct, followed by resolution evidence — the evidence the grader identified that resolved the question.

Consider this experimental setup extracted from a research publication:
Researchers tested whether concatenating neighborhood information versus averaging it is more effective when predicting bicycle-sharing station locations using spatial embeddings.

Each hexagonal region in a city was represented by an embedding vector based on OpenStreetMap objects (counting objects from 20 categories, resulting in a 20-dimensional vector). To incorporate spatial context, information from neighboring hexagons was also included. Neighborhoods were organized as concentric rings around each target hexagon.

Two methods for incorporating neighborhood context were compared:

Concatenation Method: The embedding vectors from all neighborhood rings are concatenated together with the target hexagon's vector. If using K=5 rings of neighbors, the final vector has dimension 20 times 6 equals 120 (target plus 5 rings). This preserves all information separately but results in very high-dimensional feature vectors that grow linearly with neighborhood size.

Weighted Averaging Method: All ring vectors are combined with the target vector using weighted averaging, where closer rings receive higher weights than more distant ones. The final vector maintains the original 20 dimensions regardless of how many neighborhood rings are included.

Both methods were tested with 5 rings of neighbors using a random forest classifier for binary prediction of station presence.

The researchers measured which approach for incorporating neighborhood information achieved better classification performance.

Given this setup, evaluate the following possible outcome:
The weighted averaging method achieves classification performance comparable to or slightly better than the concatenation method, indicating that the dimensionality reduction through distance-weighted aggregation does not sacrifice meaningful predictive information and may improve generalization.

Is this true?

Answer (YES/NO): YES